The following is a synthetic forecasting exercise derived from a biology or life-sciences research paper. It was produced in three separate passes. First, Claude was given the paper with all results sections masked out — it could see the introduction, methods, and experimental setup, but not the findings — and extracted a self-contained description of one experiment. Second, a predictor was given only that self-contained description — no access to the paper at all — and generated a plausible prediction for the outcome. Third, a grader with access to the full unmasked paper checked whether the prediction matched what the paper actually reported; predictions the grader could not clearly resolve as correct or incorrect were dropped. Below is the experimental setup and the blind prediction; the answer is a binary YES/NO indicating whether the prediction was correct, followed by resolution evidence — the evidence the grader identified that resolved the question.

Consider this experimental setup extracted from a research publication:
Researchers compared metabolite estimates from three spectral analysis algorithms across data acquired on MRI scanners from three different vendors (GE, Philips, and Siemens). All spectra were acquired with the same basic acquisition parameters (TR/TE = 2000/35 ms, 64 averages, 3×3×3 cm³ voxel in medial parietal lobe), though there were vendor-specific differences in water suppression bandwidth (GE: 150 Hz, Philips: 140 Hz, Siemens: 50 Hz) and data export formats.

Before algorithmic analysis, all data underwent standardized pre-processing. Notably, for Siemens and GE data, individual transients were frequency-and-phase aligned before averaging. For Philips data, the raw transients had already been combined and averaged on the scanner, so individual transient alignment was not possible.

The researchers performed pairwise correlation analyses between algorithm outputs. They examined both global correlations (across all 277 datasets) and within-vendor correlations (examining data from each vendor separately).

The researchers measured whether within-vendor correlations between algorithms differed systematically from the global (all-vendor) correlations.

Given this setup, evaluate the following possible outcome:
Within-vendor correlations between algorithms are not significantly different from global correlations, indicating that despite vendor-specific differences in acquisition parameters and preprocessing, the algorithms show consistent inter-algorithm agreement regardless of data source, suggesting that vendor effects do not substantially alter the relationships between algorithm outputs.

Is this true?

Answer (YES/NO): YES